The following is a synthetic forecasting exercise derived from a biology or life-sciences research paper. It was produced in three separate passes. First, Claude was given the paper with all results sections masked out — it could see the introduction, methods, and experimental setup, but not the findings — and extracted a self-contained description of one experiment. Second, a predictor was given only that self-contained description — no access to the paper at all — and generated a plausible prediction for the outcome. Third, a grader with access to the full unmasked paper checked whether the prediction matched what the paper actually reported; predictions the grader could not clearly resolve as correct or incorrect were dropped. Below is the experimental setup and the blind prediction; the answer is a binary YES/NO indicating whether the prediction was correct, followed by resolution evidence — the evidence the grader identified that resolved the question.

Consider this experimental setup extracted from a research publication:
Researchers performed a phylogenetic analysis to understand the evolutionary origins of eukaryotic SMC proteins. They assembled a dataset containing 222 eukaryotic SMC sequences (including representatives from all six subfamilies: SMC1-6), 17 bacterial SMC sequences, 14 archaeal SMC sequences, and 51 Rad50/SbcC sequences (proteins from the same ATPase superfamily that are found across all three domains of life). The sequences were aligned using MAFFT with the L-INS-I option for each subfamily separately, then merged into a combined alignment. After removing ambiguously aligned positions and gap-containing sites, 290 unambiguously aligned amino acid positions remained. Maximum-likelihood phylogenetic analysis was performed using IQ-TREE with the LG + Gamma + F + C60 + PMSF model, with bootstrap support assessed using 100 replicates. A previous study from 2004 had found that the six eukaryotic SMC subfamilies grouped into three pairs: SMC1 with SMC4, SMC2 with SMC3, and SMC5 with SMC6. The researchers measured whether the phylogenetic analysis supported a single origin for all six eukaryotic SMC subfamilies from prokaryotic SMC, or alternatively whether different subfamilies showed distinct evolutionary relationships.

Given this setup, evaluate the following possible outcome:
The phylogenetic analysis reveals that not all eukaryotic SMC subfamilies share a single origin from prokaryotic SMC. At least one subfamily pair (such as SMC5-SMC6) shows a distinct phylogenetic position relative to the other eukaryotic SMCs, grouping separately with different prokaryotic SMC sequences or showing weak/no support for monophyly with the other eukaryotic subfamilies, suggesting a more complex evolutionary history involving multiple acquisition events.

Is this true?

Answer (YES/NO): YES